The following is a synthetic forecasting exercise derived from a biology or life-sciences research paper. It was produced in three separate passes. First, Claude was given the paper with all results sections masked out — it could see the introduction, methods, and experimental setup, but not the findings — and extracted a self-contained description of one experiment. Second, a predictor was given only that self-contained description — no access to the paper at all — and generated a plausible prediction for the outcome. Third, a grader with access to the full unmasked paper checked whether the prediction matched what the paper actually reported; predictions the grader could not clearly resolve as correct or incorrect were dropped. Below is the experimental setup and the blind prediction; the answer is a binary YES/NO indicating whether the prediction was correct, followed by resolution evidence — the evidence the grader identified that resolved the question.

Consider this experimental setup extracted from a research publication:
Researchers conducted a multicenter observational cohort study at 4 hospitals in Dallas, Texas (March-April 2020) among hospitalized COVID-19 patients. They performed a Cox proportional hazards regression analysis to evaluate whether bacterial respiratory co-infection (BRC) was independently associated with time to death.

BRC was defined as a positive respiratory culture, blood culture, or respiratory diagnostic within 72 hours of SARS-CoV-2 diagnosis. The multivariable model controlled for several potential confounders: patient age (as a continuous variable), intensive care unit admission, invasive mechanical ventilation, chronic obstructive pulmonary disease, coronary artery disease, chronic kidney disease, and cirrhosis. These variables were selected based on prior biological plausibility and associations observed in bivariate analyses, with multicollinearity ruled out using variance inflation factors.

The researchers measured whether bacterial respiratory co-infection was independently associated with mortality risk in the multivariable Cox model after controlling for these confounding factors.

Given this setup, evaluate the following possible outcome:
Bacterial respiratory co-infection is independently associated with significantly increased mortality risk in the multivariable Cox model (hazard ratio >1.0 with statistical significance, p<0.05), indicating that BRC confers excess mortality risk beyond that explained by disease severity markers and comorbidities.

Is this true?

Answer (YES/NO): YES